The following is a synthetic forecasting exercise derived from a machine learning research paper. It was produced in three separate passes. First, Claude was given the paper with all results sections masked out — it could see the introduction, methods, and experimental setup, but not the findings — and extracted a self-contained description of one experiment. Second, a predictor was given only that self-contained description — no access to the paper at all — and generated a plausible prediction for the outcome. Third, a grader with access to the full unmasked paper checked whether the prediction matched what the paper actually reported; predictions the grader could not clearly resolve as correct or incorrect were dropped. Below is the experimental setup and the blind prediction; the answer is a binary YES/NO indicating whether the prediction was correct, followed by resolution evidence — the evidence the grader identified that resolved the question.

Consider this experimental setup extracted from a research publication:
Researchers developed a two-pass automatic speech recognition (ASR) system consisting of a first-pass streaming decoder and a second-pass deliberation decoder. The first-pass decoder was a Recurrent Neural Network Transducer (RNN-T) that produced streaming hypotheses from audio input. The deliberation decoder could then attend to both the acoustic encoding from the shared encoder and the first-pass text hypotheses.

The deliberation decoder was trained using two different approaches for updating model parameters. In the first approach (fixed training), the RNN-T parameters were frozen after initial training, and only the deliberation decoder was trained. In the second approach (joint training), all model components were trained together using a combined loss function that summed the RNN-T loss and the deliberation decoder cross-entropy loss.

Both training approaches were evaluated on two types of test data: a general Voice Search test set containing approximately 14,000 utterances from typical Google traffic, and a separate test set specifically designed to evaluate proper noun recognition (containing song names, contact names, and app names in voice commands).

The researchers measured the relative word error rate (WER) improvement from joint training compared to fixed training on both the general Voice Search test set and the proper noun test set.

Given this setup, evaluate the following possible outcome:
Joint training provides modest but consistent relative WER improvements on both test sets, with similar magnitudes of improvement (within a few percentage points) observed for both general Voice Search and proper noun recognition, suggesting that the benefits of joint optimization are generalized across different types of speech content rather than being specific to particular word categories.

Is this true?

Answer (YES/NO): NO